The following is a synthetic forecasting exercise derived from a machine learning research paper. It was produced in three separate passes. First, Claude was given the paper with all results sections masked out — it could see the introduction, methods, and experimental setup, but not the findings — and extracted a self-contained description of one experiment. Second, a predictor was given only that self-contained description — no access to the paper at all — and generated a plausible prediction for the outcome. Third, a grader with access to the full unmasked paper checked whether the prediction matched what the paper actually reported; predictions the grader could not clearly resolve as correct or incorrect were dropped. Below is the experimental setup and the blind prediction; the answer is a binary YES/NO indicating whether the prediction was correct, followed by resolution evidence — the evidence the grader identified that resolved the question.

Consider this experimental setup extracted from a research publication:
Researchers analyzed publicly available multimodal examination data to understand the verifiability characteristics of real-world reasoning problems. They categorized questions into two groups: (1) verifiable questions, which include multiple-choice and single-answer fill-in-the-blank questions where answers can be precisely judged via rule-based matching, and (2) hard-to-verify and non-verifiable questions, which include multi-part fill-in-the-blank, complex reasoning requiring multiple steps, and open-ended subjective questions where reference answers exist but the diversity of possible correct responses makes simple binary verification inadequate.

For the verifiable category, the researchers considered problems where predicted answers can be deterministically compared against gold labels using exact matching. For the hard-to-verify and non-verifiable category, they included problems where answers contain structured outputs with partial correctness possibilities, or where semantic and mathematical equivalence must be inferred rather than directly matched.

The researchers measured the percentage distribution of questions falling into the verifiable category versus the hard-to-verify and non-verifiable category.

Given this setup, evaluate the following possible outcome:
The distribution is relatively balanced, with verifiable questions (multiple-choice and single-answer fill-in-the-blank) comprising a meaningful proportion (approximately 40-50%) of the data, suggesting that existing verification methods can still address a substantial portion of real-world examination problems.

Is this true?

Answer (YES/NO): NO